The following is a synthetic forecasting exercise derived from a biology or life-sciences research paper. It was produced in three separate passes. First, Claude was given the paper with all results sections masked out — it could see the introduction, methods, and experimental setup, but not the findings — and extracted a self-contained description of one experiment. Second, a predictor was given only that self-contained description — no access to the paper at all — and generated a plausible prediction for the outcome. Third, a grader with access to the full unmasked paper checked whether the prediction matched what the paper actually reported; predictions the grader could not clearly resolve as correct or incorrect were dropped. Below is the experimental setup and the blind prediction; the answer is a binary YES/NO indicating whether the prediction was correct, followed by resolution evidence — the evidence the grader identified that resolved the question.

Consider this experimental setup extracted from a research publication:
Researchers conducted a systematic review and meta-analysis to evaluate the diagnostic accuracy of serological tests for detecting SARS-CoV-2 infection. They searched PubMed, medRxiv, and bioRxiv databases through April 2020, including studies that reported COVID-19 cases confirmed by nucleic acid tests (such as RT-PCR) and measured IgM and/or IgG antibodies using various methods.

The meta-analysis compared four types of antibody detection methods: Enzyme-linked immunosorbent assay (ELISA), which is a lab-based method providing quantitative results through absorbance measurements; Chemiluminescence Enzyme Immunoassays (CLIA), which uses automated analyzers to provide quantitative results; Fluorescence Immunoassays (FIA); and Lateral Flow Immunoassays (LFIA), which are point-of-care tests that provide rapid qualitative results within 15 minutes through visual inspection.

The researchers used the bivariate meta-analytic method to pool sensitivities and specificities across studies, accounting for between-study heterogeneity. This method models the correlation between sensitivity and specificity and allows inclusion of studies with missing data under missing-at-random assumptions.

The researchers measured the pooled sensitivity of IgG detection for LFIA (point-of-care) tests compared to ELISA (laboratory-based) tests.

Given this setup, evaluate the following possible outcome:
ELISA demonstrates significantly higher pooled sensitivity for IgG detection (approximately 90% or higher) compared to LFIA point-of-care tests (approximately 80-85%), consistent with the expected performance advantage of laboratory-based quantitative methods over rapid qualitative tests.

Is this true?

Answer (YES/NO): NO